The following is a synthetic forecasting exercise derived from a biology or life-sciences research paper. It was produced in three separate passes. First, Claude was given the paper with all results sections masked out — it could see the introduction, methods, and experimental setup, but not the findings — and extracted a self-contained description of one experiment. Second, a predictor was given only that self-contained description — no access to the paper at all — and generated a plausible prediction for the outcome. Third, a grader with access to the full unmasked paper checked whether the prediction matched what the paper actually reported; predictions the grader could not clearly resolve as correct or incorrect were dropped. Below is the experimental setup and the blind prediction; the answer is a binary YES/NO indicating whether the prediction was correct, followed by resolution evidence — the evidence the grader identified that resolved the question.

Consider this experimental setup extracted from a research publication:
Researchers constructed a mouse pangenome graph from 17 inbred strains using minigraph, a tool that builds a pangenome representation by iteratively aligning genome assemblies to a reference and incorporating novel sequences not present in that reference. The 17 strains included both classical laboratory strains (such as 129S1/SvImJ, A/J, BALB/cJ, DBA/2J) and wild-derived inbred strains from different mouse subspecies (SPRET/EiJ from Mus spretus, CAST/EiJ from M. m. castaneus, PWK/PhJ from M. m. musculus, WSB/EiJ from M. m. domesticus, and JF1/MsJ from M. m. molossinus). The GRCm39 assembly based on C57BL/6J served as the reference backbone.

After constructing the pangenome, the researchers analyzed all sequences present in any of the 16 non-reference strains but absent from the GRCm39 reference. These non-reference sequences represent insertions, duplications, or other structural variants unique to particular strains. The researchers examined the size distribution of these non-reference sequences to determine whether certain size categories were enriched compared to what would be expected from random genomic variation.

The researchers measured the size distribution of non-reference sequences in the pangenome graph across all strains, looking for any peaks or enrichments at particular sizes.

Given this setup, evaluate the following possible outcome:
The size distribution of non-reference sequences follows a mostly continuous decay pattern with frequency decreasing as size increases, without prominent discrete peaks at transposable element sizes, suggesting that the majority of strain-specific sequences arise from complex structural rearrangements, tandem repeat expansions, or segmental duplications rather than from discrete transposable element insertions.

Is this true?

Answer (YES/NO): NO